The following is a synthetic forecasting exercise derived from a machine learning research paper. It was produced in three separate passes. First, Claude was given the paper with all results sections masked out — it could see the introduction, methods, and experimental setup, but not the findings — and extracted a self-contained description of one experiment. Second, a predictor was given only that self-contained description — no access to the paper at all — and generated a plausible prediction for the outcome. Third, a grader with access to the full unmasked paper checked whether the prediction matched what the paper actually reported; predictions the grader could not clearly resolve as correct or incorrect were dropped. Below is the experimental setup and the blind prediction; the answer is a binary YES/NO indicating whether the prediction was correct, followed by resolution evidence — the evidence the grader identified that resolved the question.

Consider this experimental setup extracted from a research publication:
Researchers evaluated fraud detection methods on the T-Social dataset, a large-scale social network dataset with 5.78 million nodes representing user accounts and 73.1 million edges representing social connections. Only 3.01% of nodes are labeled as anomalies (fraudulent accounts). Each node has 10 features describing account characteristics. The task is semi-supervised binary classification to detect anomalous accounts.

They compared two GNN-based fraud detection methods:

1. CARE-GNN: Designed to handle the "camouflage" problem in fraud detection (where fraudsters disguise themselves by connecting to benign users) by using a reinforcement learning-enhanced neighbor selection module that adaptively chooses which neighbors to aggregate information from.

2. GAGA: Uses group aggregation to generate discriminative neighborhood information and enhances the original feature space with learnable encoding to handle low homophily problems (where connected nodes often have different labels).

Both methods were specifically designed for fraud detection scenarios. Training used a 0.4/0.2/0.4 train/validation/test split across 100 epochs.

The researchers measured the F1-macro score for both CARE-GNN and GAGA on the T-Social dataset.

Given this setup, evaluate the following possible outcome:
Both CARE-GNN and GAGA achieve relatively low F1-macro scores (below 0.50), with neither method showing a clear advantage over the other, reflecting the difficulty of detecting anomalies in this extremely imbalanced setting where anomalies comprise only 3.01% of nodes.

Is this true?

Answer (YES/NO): NO